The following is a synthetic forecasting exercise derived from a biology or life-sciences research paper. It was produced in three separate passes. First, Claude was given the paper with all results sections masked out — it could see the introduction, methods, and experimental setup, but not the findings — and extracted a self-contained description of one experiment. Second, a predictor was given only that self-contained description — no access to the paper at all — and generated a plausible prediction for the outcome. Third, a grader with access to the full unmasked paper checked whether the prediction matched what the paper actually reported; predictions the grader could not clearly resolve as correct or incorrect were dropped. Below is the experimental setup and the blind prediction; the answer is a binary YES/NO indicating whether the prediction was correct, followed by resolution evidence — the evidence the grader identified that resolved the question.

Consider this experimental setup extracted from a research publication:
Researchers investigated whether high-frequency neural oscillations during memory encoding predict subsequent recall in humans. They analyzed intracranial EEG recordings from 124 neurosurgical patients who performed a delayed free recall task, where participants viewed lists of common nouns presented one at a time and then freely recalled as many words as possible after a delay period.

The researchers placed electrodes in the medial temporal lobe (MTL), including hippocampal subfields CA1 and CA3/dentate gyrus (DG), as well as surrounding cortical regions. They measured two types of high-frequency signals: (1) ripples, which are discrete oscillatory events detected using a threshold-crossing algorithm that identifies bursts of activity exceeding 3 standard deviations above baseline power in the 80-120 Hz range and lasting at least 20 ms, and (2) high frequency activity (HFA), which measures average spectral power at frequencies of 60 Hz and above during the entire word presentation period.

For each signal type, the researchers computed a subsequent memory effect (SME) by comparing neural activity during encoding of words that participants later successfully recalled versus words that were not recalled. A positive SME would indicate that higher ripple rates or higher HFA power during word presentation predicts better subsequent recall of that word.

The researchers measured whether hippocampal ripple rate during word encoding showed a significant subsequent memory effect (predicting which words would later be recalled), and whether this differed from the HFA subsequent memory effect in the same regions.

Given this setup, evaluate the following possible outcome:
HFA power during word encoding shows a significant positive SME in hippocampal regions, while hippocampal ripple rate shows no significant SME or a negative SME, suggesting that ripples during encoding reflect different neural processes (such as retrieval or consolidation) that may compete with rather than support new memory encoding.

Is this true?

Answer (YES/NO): NO